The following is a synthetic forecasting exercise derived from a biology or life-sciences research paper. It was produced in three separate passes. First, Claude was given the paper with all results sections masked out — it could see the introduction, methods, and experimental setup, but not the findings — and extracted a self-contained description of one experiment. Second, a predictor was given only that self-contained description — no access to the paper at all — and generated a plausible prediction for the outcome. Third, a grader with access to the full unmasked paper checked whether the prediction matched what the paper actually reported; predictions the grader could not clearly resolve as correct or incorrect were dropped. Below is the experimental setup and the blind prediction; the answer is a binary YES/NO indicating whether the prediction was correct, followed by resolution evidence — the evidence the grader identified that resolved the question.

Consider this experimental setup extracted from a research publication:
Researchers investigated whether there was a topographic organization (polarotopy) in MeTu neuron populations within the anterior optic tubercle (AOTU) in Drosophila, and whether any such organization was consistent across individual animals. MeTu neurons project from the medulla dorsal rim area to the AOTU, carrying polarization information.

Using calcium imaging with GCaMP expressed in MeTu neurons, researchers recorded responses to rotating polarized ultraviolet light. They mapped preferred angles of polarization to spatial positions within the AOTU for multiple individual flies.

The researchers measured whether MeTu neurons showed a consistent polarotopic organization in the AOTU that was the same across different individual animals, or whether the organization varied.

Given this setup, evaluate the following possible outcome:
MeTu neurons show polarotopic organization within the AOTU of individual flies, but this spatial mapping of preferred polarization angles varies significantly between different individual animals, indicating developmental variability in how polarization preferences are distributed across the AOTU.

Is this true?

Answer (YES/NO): NO